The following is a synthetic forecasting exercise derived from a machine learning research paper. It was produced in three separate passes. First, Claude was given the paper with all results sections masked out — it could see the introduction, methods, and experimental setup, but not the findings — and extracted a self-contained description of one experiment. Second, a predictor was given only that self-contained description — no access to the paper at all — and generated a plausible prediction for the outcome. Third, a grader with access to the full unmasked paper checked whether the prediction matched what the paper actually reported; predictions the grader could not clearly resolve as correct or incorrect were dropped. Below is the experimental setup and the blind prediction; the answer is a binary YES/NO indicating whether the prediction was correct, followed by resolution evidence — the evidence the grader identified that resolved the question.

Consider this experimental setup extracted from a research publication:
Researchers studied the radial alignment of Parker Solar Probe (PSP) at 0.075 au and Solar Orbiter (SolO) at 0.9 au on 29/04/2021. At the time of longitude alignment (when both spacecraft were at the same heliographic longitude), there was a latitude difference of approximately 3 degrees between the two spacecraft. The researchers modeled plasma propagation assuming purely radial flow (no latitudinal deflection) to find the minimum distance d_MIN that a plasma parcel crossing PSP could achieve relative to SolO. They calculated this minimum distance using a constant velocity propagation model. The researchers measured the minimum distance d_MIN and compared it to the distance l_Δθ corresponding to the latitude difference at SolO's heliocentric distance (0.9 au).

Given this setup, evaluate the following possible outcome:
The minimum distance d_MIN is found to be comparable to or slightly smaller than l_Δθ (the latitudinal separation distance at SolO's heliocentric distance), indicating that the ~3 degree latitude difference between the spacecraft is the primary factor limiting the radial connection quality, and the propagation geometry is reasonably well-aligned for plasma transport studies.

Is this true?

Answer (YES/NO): YES